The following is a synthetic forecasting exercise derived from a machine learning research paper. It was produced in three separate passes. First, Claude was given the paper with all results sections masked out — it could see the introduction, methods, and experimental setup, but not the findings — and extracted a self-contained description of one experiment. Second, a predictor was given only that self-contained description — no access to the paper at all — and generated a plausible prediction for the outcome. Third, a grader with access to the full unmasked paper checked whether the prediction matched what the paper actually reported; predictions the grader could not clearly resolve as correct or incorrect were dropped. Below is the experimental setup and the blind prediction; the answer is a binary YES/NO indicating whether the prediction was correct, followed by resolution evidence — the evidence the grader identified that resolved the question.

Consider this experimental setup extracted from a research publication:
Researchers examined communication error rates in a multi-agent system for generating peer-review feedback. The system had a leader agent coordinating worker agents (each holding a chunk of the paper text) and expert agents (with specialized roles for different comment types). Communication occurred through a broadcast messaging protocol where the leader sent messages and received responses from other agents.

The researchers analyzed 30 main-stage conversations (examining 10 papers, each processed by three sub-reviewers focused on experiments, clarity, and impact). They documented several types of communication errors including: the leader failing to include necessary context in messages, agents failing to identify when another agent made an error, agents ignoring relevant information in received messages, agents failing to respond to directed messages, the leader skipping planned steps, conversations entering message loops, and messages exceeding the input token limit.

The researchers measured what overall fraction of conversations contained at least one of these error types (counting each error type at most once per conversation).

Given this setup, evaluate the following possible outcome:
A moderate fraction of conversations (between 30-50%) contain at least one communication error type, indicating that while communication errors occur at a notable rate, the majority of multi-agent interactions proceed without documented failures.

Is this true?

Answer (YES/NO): NO